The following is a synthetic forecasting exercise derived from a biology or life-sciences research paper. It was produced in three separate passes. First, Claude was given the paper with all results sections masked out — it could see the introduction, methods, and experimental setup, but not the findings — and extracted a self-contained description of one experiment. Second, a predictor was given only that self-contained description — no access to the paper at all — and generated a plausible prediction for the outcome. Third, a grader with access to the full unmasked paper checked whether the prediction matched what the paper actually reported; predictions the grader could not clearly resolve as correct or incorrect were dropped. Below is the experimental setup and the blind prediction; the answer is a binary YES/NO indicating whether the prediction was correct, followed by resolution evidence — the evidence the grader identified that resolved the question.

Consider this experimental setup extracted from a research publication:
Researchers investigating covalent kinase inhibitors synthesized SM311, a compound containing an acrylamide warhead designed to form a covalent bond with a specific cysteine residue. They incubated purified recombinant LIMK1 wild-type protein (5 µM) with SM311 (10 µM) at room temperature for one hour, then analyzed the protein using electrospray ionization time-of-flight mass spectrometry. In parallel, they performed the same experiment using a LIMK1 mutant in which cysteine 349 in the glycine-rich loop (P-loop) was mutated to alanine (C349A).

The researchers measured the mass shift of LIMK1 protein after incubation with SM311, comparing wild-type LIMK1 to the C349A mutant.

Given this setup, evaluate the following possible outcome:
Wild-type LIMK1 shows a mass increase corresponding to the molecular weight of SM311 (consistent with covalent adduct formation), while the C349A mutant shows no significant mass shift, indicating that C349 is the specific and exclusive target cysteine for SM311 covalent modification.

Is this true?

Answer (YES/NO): YES